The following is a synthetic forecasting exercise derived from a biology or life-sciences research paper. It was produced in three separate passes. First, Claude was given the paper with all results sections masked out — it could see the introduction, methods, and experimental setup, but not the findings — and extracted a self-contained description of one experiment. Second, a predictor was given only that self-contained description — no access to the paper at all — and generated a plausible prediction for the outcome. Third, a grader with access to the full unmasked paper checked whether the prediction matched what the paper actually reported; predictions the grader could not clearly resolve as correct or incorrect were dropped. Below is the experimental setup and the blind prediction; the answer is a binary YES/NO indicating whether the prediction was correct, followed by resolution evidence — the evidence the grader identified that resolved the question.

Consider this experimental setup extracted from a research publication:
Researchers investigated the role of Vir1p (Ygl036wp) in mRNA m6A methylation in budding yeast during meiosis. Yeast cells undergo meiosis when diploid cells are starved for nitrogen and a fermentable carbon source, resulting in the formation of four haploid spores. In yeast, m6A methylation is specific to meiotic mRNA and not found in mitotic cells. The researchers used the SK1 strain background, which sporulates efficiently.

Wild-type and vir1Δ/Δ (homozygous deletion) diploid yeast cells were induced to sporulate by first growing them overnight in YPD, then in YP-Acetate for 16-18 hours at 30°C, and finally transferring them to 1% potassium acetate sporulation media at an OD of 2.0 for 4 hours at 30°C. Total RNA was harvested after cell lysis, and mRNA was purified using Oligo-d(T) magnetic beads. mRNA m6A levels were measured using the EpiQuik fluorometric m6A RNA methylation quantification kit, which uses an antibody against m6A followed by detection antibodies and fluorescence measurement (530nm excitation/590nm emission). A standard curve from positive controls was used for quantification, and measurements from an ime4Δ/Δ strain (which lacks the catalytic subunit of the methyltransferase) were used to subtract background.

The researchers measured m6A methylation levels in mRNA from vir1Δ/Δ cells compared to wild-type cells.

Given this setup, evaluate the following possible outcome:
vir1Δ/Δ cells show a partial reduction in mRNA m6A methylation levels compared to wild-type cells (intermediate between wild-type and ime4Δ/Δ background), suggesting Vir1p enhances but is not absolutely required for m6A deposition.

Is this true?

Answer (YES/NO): NO